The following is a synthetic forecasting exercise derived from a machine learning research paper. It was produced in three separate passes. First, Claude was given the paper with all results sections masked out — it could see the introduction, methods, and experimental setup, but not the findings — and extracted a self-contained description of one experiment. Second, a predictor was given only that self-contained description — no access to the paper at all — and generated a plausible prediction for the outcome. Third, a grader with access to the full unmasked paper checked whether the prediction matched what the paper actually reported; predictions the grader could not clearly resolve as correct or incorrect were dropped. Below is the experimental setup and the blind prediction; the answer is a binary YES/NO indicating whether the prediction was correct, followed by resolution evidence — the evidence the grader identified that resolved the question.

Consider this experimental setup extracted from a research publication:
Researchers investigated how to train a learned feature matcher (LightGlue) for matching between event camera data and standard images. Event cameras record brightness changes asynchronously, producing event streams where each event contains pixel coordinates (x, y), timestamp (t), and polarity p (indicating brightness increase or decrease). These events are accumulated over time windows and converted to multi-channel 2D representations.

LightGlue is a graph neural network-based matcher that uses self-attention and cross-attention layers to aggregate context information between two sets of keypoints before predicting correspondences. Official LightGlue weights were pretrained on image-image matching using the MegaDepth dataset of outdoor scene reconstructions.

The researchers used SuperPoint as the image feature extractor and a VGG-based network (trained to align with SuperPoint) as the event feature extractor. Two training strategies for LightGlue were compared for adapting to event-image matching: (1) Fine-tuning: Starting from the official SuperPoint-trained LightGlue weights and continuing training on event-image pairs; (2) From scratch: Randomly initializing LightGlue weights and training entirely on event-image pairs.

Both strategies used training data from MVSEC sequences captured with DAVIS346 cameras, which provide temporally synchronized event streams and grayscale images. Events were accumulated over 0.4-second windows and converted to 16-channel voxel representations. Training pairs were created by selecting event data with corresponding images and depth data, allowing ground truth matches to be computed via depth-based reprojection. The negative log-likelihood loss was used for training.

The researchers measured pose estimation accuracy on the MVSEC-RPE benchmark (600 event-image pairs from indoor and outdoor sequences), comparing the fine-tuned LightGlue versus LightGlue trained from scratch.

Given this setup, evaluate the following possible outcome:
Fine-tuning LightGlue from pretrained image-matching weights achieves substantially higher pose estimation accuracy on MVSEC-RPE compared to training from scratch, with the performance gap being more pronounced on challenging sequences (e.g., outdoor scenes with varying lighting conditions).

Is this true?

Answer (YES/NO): NO